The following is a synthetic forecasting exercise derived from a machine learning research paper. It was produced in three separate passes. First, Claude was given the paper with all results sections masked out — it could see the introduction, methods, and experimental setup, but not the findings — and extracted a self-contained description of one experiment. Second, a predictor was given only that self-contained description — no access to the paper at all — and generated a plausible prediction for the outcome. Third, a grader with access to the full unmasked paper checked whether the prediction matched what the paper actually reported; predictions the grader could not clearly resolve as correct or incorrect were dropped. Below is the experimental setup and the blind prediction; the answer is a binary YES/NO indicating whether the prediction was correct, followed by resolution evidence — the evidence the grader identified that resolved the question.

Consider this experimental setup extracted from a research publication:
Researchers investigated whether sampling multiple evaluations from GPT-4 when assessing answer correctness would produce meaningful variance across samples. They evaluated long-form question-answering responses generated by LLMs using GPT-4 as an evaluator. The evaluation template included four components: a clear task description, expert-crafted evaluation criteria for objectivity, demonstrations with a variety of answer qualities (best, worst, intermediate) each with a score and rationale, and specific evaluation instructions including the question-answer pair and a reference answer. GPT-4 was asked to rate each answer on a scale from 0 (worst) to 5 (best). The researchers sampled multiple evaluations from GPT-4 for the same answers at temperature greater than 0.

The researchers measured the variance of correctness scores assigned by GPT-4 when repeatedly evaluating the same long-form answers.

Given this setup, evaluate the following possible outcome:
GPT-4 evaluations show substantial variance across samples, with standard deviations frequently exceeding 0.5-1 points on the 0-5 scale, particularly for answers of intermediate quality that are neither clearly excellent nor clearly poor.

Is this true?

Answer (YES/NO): NO